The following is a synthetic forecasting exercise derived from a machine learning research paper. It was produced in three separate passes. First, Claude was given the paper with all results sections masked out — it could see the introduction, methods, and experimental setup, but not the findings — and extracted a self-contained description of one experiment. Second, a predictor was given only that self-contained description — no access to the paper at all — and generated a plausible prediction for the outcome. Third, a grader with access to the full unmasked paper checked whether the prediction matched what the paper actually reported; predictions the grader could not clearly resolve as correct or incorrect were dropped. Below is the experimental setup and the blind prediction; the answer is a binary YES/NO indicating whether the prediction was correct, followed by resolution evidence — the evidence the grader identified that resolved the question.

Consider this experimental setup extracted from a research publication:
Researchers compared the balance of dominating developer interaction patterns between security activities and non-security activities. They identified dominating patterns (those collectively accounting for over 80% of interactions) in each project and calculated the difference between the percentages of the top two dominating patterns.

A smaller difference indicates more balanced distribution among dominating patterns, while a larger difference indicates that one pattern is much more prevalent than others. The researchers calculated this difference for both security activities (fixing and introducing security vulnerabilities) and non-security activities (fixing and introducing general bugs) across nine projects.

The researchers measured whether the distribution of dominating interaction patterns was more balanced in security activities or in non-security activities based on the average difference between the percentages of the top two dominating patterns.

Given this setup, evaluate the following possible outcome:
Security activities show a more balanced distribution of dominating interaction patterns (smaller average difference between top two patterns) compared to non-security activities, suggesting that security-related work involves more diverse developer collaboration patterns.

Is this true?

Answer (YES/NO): NO